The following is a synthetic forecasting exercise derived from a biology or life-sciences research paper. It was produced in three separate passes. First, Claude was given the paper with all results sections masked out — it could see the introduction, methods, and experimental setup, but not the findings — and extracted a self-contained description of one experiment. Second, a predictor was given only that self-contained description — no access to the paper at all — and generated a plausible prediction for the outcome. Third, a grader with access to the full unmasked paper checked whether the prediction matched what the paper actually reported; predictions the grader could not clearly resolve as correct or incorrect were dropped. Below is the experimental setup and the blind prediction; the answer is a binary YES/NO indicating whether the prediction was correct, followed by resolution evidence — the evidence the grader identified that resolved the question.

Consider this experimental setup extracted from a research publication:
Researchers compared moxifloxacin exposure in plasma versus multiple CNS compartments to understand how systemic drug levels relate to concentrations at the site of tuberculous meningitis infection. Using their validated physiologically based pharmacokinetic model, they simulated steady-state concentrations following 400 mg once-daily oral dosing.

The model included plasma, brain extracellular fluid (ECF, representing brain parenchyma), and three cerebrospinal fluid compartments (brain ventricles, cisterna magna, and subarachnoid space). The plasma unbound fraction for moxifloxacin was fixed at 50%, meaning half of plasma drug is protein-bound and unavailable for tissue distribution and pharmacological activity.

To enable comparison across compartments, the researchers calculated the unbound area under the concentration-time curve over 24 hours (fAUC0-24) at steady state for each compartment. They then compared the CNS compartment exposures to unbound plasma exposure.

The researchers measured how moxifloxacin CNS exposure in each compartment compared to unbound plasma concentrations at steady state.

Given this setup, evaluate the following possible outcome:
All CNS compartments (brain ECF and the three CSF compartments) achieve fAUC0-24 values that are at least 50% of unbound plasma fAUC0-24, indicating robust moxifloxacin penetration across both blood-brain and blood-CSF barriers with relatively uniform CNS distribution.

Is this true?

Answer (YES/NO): NO